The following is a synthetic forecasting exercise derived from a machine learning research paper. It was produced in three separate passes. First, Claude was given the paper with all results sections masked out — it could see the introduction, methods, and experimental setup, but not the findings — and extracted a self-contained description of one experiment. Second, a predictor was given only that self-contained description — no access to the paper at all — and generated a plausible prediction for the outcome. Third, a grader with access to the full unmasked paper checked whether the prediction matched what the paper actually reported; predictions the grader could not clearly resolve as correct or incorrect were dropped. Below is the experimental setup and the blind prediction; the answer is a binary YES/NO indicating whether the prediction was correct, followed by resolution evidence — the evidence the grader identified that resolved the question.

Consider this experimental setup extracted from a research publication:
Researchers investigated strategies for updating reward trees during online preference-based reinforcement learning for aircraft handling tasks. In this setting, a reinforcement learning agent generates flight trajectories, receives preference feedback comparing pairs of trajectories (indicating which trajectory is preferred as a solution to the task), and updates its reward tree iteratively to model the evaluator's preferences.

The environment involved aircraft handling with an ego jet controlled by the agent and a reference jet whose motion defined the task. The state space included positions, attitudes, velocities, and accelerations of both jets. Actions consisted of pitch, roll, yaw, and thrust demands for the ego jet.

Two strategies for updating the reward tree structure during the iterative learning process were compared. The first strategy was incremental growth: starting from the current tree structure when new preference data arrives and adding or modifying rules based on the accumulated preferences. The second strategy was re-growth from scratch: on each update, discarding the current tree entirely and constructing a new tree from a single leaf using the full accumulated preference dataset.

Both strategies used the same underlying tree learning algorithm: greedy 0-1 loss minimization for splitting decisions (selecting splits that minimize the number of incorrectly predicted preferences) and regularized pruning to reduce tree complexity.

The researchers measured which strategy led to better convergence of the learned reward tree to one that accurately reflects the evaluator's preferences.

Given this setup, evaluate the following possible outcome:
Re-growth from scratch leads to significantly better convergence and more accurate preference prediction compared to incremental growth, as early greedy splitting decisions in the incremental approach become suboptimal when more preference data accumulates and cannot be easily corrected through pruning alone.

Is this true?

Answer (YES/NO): YES